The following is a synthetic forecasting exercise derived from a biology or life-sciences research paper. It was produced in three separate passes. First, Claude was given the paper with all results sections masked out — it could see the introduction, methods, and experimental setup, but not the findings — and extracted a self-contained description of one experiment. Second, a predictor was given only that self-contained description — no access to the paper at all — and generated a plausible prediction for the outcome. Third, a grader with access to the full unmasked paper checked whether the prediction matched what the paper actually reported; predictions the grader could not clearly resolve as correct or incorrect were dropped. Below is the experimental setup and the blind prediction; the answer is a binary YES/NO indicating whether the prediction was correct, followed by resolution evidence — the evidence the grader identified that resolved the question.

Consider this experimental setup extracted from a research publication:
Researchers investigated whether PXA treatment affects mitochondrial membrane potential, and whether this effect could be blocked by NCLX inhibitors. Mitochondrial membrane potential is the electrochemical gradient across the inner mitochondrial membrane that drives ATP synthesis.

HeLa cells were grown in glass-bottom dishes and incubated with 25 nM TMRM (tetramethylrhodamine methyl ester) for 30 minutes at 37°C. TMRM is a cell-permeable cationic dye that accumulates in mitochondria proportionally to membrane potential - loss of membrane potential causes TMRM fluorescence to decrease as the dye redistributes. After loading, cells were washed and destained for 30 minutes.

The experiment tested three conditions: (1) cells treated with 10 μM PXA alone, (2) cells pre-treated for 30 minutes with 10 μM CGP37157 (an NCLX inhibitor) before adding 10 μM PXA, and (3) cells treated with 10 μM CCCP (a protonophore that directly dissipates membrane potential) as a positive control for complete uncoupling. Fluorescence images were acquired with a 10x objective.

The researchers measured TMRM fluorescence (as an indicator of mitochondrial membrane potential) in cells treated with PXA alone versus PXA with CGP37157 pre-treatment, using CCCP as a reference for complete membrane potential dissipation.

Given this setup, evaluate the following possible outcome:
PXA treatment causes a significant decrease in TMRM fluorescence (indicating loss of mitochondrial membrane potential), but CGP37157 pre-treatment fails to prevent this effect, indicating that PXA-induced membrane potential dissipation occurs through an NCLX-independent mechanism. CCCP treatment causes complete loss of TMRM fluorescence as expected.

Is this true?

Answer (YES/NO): NO